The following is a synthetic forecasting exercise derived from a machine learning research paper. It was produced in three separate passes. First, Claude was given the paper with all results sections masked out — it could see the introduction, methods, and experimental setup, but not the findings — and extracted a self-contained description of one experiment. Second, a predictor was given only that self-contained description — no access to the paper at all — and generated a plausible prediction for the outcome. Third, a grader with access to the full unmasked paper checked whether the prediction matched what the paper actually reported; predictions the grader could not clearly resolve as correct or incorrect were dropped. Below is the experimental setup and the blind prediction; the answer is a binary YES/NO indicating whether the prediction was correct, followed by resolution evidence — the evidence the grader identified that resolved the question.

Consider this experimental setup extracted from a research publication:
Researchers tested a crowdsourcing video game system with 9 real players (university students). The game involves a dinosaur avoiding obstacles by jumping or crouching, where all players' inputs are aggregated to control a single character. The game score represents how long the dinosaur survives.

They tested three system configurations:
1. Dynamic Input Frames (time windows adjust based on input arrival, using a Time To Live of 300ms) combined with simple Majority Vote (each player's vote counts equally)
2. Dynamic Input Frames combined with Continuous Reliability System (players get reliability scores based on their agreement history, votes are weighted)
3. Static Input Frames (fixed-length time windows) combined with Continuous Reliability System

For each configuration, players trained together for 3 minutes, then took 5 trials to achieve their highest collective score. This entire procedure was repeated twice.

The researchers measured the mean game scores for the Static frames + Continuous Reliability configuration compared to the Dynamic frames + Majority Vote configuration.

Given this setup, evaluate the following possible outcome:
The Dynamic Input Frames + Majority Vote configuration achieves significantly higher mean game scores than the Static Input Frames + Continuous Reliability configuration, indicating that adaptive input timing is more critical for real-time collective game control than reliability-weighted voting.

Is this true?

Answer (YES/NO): YES